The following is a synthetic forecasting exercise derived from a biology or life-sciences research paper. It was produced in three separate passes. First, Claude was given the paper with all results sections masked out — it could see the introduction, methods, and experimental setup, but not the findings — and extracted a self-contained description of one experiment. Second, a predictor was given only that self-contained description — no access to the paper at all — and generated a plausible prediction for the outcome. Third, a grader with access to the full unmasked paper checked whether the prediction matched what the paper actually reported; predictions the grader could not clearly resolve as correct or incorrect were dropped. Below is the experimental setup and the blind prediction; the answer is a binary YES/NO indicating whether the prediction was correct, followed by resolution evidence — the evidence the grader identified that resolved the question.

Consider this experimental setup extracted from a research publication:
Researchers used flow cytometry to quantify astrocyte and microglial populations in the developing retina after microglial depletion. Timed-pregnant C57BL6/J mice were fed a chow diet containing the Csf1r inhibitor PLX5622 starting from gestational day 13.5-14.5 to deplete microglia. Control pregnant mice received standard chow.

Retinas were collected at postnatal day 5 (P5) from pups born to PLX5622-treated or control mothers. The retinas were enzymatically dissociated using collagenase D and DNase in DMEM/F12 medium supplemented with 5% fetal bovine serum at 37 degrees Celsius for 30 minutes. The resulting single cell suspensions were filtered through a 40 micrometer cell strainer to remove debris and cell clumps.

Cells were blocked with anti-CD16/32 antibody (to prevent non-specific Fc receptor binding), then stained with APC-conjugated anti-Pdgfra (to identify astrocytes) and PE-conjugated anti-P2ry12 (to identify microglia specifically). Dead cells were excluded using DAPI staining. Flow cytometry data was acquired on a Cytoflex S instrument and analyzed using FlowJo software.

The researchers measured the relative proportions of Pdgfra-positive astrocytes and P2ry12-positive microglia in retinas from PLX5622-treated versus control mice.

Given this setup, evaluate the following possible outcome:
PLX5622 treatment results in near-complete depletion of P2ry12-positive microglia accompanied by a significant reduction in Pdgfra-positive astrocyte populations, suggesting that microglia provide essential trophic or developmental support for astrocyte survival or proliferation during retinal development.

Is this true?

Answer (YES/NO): NO